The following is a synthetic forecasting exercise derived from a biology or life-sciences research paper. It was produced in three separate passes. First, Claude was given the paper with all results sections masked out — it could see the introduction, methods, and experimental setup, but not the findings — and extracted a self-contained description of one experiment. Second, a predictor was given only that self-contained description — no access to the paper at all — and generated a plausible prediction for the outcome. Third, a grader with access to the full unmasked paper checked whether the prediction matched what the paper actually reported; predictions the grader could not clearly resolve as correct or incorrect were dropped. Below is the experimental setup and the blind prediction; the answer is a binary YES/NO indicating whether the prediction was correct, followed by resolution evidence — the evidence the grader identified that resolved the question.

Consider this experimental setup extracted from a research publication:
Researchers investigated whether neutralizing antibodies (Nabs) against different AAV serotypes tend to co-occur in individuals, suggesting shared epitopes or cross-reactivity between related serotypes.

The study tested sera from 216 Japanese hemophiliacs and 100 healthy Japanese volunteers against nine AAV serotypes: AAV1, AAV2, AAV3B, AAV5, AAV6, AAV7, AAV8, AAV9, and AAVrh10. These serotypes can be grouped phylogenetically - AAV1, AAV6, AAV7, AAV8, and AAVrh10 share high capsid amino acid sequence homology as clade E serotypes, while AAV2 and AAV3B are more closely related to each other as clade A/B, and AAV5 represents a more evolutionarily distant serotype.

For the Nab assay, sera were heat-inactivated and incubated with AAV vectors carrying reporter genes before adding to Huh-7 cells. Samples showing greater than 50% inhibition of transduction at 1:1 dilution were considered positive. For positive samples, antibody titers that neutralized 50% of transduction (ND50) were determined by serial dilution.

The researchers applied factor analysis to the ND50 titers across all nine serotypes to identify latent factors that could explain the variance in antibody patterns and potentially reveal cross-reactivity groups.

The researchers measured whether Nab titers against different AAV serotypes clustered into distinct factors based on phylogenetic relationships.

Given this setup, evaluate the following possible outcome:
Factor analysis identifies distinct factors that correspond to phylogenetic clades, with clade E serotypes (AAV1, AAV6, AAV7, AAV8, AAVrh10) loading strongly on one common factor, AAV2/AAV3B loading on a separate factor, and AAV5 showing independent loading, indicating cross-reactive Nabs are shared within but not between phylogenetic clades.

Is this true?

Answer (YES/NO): NO